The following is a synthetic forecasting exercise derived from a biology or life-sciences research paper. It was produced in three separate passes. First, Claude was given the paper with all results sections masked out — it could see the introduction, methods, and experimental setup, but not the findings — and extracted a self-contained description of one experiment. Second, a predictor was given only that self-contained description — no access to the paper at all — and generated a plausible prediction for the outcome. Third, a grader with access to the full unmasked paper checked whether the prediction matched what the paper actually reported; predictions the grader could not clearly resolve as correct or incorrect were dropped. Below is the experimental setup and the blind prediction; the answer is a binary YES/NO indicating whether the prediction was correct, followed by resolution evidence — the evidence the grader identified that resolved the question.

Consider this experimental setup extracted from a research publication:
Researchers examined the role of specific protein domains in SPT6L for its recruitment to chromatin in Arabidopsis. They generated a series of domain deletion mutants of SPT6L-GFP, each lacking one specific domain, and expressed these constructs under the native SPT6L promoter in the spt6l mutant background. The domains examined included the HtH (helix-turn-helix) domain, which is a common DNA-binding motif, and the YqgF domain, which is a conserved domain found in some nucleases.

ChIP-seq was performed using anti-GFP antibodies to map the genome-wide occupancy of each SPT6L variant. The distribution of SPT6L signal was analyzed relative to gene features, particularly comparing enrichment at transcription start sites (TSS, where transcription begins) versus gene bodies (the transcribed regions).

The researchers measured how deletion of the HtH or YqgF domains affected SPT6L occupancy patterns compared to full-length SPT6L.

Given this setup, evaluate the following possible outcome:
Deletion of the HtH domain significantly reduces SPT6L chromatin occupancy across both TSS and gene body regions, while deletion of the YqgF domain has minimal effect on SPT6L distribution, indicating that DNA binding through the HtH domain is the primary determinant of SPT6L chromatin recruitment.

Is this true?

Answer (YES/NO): NO